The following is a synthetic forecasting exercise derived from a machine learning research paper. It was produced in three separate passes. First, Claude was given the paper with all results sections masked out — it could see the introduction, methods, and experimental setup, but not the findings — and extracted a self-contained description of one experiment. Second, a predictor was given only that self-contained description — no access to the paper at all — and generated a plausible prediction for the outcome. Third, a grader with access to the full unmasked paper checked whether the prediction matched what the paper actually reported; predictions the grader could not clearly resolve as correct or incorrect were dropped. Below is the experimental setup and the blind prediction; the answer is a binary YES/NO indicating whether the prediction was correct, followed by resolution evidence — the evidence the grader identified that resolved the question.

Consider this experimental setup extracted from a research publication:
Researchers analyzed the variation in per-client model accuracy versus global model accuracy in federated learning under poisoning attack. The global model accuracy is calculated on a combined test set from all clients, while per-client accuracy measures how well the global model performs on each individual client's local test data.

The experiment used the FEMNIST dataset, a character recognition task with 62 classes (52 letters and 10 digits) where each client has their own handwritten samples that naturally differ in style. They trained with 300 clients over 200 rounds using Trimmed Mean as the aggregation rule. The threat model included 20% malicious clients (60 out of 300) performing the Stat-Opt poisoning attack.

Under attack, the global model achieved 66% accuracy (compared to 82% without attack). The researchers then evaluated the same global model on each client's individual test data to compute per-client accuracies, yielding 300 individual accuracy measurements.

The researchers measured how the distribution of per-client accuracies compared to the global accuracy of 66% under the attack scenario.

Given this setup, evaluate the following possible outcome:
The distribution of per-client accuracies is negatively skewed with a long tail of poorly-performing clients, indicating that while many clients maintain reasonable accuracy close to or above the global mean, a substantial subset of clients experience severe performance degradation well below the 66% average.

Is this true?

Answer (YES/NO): NO